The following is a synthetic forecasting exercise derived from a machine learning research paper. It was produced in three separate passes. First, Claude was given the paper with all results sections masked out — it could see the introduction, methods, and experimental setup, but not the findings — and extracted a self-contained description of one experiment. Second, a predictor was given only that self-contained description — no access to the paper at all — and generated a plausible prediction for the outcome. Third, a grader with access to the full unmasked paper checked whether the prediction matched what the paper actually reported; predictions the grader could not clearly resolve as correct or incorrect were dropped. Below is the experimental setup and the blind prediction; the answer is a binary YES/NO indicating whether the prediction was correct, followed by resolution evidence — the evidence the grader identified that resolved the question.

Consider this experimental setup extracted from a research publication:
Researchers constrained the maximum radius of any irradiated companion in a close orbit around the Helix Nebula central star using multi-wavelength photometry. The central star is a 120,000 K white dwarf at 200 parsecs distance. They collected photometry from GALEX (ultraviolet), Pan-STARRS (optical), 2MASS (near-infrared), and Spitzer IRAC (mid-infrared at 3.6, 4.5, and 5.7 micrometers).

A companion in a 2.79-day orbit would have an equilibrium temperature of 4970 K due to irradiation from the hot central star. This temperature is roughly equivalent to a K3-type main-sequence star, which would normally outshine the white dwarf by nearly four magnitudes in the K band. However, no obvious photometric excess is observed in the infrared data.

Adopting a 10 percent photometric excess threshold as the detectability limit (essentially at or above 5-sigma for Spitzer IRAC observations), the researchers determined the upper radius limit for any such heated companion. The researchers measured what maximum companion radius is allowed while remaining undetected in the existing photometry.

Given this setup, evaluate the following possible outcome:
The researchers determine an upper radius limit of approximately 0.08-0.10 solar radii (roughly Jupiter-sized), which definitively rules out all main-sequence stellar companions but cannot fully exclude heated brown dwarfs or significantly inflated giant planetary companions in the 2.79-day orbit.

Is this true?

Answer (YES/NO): NO